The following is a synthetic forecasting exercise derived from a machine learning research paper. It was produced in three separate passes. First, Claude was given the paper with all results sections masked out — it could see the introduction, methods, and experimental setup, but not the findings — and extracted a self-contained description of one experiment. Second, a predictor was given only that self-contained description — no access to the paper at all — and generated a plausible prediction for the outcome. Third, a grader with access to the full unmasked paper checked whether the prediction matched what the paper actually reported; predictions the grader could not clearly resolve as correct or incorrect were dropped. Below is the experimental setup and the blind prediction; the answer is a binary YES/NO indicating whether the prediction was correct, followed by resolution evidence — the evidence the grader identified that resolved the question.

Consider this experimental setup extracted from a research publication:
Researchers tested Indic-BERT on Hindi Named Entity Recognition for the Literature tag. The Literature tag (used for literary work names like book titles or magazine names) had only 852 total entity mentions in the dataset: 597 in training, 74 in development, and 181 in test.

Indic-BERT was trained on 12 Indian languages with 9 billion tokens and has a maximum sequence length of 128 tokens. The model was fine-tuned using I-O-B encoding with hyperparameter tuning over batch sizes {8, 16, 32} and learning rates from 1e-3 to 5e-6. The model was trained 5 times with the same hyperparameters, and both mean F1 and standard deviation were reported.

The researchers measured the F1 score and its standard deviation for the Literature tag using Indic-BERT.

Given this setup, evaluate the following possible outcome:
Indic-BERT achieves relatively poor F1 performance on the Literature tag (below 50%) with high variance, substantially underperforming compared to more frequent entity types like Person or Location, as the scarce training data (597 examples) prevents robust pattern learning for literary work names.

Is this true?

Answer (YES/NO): YES